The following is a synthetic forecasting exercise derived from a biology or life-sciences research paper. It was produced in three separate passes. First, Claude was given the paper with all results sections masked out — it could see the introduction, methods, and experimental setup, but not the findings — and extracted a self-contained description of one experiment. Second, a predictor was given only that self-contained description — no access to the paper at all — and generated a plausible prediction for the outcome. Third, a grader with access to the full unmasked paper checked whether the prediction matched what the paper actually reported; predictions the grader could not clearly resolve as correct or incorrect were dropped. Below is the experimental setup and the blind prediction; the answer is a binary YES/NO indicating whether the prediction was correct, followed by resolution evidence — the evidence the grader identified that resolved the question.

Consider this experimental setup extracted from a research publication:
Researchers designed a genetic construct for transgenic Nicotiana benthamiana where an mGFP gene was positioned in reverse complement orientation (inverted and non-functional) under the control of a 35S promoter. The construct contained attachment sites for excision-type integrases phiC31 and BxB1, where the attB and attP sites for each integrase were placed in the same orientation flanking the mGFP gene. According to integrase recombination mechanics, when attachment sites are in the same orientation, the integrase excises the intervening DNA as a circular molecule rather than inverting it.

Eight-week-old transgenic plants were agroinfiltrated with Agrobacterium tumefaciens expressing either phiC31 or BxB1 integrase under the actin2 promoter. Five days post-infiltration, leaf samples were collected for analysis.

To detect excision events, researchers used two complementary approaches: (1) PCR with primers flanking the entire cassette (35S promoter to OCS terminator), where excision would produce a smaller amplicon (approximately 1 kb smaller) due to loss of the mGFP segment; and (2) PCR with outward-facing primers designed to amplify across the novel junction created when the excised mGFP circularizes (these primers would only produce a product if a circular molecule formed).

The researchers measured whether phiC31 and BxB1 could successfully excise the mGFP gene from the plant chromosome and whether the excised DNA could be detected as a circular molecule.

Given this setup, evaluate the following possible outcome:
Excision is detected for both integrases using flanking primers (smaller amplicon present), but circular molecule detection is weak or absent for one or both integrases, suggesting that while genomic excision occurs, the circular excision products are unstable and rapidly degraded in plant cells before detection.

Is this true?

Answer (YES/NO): NO